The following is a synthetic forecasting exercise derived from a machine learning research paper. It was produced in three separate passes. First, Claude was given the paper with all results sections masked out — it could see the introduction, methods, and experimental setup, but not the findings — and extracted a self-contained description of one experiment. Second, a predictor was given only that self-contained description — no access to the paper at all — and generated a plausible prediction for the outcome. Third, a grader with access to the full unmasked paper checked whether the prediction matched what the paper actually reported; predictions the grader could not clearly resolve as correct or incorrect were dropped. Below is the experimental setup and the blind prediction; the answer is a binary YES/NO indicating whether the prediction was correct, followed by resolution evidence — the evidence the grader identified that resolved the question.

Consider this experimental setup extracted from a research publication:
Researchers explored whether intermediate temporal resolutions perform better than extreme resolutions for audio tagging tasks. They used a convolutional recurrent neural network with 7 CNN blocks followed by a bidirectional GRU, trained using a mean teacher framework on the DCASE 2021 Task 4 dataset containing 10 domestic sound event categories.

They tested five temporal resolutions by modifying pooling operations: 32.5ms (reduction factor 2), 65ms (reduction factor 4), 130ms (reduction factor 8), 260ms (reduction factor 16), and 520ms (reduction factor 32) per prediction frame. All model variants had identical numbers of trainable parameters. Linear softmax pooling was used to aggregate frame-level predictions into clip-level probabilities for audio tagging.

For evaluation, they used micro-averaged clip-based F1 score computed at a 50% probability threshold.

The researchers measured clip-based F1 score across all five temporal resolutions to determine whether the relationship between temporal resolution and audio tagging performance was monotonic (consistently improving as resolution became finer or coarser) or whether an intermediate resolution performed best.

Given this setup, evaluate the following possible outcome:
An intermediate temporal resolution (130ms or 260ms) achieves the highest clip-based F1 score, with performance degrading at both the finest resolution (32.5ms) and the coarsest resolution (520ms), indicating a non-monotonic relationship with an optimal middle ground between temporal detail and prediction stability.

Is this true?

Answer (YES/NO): NO